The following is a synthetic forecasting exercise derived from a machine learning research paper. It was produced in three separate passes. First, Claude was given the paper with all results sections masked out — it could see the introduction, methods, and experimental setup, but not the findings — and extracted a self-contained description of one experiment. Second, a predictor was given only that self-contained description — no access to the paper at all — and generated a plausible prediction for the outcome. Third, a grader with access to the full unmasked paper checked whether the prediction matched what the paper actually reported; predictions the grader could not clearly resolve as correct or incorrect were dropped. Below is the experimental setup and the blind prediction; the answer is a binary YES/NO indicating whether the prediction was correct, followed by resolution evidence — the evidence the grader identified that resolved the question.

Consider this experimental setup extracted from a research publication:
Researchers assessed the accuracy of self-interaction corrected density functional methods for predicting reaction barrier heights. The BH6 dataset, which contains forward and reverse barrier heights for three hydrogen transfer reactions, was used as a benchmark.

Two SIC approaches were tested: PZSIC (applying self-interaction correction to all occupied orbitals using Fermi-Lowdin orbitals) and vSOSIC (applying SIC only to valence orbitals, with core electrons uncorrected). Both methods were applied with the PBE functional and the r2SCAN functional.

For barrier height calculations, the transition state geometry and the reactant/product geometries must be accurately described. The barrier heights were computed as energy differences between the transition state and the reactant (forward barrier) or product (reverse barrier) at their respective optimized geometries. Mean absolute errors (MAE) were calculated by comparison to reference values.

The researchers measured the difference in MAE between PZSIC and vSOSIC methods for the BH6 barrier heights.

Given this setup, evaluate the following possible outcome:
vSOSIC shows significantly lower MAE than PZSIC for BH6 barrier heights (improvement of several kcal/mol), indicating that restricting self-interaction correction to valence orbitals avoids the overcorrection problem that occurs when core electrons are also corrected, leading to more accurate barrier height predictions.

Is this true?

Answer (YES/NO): NO